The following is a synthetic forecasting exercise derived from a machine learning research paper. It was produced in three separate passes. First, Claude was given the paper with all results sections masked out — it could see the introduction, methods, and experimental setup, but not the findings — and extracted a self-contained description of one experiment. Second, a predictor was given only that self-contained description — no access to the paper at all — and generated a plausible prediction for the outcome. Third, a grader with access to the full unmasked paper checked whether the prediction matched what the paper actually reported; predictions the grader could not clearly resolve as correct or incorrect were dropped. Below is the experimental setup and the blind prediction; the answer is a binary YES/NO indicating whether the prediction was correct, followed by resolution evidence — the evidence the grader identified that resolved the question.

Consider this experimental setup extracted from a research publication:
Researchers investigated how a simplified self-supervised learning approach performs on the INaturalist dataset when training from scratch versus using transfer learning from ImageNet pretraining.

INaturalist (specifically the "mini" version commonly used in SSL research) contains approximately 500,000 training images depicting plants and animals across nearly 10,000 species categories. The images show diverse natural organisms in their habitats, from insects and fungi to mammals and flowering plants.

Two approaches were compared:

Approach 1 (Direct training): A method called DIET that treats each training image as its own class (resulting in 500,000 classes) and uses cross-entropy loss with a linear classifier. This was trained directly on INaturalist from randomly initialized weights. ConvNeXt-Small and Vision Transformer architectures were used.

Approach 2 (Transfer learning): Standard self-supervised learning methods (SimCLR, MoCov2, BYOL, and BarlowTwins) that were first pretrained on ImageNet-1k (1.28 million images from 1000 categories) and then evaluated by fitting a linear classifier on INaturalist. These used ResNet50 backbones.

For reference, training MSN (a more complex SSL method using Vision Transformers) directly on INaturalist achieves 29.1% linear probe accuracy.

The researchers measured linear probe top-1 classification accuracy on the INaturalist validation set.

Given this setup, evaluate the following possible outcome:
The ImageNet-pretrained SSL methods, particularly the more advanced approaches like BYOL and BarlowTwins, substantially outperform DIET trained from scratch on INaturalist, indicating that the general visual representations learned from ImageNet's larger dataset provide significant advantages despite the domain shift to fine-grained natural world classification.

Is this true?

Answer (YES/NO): YES